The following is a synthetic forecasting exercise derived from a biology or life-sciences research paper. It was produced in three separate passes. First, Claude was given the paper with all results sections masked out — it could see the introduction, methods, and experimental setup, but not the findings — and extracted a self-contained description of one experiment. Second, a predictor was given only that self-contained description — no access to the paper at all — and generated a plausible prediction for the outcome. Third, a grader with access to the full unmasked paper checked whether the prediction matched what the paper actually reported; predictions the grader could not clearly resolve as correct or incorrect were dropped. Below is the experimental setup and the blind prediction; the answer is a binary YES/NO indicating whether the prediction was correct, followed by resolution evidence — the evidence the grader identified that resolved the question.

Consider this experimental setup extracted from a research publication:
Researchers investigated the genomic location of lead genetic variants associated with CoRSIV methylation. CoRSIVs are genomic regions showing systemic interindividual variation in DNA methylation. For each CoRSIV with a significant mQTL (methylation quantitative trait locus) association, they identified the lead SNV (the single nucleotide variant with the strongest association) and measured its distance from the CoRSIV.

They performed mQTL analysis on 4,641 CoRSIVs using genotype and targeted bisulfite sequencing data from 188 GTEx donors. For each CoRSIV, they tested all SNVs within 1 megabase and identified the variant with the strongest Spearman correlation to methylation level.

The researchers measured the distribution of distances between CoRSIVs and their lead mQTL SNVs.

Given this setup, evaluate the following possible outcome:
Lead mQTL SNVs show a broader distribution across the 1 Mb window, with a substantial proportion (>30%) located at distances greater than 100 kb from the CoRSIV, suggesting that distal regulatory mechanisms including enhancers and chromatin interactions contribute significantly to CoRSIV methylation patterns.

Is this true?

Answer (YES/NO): NO